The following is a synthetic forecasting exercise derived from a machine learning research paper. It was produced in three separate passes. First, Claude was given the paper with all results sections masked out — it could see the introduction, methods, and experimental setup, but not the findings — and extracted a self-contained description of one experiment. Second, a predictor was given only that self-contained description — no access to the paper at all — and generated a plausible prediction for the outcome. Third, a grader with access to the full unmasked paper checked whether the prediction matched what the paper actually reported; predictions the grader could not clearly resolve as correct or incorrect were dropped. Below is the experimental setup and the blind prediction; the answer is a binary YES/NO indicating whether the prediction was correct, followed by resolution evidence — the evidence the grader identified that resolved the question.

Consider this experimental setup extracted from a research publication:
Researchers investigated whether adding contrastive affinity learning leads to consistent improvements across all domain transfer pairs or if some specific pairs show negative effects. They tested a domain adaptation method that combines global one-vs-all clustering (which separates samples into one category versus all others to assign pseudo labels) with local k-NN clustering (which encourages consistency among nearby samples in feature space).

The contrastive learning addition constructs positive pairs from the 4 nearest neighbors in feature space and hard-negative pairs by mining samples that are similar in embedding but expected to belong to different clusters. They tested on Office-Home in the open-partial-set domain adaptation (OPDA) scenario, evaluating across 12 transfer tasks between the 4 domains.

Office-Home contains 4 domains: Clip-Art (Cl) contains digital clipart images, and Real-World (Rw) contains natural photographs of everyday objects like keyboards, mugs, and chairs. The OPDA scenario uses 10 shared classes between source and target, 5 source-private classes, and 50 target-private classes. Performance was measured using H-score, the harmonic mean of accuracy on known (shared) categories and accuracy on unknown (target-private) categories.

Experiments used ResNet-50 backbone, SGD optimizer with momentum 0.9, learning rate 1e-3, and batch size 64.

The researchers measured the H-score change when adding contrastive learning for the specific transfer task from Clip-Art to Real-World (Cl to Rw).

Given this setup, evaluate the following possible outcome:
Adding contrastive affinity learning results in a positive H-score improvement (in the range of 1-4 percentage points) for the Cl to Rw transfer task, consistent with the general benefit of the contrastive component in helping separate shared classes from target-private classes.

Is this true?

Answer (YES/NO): NO